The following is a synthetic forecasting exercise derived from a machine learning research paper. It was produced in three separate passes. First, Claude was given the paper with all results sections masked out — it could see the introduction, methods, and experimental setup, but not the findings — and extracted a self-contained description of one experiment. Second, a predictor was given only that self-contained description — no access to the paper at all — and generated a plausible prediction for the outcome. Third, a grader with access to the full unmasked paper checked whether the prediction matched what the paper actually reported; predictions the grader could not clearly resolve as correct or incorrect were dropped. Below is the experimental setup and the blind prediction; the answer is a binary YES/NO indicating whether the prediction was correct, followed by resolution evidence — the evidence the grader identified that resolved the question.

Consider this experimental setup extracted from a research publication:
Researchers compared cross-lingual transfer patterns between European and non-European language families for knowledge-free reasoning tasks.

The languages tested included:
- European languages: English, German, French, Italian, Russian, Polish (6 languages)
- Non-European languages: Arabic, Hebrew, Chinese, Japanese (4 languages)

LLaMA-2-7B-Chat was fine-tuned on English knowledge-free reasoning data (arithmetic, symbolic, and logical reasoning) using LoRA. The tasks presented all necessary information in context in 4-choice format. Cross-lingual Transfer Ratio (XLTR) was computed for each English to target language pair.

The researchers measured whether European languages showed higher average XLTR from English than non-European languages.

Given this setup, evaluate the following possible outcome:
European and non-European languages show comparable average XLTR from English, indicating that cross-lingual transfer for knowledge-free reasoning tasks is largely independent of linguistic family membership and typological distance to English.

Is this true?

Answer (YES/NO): NO